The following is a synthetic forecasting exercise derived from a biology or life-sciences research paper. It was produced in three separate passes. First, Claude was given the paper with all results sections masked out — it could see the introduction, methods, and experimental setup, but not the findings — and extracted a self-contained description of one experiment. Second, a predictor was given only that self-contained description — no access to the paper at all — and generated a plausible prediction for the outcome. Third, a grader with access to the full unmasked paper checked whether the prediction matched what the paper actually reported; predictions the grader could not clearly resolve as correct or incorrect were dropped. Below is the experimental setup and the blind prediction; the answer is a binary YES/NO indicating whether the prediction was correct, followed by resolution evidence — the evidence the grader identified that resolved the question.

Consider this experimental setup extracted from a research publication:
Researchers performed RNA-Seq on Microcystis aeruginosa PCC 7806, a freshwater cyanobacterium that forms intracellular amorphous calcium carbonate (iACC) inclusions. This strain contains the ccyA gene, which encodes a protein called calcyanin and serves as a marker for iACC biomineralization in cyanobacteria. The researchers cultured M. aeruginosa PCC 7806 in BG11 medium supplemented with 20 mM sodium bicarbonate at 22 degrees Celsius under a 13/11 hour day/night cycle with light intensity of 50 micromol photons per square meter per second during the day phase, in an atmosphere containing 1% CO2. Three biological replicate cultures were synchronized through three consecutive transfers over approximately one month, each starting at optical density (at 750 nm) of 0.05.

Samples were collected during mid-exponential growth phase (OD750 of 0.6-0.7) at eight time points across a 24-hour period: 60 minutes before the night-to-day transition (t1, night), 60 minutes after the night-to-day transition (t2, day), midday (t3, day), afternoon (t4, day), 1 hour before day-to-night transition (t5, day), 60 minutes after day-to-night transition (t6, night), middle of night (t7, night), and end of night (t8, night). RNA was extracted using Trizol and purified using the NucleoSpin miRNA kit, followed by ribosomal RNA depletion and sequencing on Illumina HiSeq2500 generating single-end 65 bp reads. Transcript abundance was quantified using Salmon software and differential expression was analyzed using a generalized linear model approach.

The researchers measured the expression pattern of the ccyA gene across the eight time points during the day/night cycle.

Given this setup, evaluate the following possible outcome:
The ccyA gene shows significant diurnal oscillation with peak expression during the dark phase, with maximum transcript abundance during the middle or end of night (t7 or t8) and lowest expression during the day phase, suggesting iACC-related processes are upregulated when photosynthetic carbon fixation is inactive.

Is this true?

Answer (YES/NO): YES